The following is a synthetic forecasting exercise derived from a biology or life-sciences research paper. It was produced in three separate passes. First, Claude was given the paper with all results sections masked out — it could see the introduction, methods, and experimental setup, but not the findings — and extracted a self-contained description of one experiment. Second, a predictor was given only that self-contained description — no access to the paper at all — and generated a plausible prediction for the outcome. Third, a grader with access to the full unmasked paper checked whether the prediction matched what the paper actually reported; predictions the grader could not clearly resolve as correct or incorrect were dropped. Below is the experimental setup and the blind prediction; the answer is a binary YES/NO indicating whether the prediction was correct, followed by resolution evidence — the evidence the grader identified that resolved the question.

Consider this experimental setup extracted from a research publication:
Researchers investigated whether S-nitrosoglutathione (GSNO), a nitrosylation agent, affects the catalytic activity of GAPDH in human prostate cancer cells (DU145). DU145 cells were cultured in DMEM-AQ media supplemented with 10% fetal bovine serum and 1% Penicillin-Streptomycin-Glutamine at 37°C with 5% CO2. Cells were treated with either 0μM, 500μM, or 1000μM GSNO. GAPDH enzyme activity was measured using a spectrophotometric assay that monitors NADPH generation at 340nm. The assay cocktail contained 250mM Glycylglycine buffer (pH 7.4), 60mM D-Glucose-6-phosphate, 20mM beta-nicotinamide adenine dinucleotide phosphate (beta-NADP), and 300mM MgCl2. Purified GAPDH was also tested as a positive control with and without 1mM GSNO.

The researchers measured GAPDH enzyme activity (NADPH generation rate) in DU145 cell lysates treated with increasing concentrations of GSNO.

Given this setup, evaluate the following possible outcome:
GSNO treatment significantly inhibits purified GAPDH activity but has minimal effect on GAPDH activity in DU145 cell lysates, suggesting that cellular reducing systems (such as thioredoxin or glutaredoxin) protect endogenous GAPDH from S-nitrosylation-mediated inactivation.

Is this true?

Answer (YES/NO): NO